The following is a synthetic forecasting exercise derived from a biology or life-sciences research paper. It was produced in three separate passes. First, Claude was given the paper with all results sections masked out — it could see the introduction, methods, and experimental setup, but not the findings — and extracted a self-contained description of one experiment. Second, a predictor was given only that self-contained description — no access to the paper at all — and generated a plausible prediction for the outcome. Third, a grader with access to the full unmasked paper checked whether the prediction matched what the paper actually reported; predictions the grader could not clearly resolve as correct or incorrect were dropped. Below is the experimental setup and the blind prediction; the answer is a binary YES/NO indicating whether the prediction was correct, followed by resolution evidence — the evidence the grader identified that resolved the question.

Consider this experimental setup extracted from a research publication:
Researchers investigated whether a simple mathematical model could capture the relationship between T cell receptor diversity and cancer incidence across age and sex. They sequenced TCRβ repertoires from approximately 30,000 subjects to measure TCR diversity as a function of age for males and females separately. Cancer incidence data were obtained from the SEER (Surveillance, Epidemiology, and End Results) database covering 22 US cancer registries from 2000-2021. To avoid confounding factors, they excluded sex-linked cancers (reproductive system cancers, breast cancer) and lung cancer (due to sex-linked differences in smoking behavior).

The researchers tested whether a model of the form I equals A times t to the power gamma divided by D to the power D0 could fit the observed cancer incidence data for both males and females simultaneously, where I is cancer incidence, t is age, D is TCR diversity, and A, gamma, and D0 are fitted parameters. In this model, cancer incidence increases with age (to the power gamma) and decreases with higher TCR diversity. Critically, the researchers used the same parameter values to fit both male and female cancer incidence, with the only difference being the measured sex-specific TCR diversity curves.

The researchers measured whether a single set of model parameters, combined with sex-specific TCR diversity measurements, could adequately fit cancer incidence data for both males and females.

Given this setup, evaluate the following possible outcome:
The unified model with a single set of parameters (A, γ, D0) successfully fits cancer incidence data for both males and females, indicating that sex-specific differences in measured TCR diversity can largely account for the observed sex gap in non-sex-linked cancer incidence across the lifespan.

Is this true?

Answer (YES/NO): YES